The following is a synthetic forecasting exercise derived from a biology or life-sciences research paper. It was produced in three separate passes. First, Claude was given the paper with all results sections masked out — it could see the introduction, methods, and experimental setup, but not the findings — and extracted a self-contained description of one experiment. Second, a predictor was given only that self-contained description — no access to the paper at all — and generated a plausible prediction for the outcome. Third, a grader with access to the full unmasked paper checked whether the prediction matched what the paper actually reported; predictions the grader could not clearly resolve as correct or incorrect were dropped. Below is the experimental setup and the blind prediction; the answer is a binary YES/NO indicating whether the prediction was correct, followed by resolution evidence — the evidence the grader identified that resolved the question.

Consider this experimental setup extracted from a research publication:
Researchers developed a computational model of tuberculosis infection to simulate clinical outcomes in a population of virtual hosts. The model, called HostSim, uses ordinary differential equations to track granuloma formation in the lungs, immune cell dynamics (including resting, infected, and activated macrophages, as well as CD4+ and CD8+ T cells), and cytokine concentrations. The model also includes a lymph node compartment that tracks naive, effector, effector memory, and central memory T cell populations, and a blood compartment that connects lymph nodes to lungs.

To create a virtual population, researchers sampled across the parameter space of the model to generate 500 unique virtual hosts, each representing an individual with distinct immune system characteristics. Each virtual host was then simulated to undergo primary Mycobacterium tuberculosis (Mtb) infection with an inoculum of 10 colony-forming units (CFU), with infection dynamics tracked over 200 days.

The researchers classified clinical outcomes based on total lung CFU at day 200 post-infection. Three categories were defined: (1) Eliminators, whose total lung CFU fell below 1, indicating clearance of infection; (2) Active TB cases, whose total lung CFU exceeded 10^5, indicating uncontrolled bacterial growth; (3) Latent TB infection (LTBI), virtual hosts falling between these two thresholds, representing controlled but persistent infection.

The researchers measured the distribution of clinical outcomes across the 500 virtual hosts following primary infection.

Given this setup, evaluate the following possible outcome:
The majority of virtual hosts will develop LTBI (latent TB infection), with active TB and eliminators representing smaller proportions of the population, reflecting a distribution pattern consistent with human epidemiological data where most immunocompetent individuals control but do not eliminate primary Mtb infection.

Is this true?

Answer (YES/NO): YES